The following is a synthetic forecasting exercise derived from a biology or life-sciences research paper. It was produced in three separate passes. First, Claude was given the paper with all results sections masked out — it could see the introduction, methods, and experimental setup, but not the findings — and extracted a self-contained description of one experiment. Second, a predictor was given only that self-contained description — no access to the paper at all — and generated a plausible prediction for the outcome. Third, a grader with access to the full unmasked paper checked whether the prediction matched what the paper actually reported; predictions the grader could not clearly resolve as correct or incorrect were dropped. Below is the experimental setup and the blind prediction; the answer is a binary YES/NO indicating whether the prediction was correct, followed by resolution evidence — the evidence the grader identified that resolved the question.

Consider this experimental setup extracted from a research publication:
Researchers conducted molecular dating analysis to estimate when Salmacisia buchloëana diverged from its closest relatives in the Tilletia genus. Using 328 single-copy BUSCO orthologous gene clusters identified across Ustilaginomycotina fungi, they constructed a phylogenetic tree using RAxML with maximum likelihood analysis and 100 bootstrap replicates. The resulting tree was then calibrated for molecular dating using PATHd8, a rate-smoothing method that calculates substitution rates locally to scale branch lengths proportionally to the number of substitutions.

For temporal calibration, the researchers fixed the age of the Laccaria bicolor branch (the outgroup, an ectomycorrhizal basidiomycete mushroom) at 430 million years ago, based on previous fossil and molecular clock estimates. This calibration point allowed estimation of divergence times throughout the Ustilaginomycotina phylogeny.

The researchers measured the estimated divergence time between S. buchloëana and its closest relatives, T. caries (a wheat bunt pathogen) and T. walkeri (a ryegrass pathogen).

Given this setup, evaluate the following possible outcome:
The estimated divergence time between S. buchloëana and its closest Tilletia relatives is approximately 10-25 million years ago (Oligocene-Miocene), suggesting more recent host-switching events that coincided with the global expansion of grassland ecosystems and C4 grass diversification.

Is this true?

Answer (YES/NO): NO